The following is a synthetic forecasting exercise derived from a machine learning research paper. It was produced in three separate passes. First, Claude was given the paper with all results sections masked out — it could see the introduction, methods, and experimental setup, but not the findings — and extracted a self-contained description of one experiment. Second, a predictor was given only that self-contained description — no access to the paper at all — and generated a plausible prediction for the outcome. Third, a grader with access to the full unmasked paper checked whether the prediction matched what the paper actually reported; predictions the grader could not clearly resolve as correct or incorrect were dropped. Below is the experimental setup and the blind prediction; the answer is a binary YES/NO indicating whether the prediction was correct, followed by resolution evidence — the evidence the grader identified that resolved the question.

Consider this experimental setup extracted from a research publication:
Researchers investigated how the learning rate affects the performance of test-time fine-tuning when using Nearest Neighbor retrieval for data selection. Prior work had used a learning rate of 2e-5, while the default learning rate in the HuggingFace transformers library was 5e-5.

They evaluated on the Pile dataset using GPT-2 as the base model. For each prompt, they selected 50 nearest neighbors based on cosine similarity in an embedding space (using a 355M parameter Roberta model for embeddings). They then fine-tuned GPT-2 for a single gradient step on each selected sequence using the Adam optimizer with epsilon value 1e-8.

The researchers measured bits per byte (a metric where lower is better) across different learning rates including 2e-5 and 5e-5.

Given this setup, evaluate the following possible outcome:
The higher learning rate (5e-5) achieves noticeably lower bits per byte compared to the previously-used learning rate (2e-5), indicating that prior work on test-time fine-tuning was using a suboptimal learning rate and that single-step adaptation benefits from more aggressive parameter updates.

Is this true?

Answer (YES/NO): YES